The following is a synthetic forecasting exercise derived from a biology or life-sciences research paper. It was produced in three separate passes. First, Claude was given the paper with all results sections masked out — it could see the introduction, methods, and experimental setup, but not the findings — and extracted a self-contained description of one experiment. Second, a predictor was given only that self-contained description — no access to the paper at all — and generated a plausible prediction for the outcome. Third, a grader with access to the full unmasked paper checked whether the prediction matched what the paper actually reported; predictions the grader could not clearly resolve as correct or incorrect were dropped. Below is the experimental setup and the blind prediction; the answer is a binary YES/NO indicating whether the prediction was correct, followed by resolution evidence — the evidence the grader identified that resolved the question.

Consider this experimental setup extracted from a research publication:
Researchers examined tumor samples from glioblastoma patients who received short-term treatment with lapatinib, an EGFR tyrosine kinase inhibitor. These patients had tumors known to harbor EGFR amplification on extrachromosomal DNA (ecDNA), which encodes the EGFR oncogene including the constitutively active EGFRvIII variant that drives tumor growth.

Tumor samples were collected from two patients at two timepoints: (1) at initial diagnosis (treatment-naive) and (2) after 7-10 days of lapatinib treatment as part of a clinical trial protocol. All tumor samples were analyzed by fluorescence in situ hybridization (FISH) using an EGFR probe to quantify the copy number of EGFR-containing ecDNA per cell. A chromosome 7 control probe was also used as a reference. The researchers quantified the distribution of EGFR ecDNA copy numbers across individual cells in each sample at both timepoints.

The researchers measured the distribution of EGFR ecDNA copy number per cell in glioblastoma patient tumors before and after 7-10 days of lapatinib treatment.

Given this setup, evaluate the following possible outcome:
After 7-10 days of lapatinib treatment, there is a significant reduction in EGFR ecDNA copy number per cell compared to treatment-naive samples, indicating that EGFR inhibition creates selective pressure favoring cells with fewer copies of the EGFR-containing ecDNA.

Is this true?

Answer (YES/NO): YES